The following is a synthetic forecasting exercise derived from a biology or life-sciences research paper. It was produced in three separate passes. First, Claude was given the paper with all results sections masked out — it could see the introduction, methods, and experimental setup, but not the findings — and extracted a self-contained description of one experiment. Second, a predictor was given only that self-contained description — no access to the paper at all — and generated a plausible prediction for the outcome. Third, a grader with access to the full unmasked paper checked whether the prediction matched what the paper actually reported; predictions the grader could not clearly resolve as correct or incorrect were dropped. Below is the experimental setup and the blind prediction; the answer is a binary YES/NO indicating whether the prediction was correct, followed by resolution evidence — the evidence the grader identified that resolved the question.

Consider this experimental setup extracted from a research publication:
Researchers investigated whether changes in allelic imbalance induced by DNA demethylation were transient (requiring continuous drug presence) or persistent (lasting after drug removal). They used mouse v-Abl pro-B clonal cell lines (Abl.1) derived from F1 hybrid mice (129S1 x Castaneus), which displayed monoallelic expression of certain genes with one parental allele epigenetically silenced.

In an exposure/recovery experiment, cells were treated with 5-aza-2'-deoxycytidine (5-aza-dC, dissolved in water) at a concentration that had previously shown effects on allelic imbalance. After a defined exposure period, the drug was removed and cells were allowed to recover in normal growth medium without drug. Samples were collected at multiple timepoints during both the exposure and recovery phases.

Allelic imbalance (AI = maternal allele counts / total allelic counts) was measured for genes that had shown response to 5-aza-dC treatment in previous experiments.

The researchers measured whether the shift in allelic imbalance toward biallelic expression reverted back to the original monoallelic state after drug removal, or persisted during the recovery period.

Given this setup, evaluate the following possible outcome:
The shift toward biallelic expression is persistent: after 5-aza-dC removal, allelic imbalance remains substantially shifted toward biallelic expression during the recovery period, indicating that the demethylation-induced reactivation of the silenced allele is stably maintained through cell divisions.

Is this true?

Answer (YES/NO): YES